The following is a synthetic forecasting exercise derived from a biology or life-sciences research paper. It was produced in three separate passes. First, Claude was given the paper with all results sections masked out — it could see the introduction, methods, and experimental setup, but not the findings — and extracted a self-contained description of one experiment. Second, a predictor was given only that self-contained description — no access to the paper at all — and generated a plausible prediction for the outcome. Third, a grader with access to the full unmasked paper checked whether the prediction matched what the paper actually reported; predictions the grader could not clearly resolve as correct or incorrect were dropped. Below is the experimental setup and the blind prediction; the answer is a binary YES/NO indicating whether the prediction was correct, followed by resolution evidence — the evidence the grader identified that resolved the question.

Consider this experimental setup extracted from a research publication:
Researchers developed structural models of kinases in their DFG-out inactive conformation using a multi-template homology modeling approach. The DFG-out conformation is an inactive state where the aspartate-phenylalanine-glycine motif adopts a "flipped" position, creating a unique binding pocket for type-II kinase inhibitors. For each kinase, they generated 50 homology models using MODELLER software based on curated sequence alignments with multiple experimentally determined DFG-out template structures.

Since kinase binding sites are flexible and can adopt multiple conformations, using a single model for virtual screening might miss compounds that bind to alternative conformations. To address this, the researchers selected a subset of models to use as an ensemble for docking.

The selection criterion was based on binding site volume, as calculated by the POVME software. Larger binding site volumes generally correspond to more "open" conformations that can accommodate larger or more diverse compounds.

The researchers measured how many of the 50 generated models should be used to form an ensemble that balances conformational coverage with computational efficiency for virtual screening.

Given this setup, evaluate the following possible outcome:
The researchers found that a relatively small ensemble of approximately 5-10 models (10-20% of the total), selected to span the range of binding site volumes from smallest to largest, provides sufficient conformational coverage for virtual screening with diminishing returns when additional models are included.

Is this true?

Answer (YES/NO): NO